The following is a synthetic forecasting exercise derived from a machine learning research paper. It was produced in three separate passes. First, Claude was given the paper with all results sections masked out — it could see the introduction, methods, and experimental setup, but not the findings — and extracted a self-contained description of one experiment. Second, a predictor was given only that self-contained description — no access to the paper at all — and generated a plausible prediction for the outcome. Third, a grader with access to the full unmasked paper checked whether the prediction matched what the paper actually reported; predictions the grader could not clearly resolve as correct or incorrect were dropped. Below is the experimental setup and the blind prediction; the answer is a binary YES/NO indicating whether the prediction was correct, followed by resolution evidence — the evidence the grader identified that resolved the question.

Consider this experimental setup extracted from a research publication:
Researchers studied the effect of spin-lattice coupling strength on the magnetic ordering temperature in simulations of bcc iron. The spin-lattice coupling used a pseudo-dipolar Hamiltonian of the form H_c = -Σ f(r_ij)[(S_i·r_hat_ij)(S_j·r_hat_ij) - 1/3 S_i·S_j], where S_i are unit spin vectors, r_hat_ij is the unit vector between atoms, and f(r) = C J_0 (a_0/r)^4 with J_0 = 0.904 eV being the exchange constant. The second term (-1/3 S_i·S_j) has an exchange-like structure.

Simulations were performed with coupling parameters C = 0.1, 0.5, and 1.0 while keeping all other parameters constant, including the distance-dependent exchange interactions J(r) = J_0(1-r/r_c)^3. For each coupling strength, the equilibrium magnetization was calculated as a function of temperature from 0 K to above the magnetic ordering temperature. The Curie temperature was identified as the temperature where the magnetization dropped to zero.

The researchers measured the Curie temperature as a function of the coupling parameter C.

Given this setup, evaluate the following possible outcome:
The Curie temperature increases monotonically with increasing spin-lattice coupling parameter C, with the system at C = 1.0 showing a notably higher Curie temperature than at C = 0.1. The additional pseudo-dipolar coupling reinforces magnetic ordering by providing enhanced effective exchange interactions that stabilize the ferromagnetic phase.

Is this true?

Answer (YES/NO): NO